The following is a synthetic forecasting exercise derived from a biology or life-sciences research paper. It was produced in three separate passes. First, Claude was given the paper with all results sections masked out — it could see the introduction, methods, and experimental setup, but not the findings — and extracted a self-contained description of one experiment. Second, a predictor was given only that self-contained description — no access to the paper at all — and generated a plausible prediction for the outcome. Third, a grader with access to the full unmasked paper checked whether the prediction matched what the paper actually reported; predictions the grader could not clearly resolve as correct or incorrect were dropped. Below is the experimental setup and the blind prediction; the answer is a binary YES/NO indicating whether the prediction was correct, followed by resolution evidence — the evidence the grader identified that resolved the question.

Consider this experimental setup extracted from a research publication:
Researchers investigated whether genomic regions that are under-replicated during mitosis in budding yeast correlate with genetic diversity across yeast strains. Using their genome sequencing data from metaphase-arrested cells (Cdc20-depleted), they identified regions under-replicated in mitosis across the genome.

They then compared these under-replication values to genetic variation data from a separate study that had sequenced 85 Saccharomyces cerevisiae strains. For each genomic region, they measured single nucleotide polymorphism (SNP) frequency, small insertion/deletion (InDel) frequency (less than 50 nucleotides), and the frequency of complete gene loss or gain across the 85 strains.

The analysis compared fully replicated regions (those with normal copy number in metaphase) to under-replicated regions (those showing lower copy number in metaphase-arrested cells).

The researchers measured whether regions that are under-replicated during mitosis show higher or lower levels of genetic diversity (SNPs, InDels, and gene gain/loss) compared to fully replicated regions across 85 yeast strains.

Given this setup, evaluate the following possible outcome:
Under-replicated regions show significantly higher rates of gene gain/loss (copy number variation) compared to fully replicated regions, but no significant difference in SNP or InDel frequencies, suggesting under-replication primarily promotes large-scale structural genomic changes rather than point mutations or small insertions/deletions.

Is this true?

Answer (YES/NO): NO